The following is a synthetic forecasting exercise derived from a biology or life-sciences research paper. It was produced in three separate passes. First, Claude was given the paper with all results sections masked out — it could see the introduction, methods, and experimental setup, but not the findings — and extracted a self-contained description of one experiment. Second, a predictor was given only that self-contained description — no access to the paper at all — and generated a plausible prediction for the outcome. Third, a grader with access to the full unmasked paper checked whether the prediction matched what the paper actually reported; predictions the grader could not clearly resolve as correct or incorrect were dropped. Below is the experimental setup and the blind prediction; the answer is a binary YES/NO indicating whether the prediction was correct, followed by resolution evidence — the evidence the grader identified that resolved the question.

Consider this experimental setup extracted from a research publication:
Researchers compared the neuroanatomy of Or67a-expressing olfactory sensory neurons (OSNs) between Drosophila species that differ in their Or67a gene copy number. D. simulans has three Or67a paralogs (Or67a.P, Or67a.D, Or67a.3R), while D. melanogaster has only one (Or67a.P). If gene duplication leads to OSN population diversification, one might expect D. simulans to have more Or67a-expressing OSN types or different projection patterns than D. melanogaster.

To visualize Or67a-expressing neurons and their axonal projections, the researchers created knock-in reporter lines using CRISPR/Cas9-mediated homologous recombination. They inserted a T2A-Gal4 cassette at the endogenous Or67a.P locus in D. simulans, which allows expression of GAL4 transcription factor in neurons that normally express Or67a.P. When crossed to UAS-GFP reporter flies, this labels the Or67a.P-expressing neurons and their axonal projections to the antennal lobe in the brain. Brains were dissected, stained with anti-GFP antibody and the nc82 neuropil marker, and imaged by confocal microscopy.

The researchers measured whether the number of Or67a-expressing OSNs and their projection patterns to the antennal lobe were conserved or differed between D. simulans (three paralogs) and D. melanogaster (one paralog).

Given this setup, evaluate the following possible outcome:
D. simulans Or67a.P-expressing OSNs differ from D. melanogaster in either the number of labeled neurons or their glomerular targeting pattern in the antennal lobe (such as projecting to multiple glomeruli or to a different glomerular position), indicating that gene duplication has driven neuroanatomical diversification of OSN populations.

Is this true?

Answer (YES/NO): NO